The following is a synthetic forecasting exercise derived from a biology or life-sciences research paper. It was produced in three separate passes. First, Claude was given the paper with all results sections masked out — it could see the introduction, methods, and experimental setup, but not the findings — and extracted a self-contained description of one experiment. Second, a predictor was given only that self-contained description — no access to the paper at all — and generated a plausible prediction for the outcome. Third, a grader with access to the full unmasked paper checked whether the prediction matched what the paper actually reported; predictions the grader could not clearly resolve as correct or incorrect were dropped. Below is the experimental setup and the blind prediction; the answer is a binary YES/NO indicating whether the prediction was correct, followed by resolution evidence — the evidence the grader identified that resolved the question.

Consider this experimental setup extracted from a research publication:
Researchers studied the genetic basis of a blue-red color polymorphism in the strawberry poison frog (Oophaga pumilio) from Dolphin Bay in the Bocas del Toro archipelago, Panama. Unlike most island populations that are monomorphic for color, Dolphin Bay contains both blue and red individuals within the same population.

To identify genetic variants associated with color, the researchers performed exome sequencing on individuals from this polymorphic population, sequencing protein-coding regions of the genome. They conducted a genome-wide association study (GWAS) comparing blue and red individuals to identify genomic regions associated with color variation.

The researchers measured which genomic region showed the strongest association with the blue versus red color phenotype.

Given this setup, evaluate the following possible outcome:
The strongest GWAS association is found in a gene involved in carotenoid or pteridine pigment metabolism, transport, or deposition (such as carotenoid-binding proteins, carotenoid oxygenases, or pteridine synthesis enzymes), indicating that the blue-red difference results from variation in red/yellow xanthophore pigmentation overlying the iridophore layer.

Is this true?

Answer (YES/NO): NO